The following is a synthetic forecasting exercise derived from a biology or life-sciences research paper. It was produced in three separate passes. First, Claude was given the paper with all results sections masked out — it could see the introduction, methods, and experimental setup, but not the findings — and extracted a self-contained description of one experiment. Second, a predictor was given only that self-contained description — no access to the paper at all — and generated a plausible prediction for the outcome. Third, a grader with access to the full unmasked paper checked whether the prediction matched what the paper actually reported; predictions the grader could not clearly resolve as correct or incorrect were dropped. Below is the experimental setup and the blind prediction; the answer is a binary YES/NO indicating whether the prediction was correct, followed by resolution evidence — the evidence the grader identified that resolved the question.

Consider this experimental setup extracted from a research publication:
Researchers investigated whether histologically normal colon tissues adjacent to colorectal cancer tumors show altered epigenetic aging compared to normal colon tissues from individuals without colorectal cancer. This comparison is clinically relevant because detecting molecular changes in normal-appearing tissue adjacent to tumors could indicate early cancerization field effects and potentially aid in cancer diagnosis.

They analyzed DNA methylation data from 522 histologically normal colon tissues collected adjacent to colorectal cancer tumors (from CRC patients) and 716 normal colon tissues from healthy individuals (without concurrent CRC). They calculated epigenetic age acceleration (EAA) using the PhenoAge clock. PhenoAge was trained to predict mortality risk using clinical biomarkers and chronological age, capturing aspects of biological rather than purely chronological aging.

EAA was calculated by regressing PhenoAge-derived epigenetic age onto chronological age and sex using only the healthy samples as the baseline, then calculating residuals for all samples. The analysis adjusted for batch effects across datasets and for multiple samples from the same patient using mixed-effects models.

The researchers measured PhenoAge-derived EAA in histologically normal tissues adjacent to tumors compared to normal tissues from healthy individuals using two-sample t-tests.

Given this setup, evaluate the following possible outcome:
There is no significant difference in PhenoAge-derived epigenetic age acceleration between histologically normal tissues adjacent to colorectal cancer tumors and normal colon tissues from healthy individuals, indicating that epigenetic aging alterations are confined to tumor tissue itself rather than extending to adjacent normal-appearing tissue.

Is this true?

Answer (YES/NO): NO